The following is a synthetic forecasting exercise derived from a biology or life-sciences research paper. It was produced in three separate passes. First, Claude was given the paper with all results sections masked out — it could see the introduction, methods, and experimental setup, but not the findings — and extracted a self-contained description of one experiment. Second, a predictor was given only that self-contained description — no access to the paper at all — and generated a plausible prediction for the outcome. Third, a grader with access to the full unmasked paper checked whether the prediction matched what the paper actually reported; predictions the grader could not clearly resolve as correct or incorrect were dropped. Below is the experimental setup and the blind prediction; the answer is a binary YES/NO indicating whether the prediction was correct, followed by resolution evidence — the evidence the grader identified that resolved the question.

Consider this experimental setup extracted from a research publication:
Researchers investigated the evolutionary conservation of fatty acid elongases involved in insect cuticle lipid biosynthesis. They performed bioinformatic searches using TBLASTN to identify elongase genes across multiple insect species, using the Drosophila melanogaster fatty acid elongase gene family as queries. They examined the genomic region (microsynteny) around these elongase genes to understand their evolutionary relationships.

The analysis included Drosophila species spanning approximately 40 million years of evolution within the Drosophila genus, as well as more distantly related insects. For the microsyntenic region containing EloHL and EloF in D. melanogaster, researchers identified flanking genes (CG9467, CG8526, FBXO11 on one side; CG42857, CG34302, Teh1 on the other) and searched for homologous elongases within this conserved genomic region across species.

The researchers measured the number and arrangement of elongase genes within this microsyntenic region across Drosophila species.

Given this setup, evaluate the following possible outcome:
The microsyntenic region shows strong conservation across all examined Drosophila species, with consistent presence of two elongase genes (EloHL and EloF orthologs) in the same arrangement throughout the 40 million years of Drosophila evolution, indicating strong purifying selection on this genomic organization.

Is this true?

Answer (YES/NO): NO